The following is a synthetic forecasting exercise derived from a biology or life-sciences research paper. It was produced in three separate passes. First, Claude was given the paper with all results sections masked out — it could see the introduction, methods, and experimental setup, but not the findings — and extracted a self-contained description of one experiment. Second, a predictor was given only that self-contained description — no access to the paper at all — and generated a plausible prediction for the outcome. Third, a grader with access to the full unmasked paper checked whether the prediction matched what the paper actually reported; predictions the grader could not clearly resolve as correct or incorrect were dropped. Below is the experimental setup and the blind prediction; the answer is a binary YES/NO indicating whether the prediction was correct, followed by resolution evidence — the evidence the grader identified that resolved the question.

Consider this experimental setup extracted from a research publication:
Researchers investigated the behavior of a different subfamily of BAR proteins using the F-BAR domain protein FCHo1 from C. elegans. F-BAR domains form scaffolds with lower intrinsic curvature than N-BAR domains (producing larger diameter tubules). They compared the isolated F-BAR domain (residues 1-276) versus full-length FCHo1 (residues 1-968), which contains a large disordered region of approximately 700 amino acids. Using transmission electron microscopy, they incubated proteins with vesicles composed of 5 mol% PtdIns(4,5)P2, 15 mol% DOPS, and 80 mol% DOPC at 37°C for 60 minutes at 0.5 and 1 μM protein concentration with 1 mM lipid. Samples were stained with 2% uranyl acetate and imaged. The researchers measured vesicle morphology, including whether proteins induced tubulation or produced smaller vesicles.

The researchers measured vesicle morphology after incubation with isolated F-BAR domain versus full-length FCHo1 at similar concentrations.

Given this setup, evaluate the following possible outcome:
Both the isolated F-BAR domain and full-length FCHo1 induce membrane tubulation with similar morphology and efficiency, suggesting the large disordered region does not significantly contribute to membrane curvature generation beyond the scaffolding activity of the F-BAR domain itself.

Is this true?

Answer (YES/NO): NO